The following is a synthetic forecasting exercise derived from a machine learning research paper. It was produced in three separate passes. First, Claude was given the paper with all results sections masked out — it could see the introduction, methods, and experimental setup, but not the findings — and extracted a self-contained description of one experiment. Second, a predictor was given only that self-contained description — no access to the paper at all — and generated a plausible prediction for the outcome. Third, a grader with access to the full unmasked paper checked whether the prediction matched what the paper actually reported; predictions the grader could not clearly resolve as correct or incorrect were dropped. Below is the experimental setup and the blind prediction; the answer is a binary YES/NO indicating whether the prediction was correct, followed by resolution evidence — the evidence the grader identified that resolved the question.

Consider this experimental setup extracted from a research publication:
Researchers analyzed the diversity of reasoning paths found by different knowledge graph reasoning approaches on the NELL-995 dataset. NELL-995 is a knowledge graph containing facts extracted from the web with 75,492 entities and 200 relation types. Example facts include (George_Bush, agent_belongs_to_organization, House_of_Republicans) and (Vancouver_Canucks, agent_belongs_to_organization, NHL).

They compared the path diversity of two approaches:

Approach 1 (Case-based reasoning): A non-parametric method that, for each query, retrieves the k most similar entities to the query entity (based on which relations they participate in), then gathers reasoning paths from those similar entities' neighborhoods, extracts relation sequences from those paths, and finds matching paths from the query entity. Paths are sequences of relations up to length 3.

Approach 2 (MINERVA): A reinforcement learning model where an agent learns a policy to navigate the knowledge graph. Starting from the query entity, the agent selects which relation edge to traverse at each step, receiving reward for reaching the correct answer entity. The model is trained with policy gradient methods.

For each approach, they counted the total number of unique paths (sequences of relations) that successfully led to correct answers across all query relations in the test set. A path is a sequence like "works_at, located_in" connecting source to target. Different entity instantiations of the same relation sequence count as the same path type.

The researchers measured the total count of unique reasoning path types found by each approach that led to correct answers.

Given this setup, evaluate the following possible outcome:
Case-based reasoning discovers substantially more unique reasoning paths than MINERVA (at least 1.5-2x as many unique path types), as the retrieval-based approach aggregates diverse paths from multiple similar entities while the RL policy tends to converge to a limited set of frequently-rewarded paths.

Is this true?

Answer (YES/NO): YES